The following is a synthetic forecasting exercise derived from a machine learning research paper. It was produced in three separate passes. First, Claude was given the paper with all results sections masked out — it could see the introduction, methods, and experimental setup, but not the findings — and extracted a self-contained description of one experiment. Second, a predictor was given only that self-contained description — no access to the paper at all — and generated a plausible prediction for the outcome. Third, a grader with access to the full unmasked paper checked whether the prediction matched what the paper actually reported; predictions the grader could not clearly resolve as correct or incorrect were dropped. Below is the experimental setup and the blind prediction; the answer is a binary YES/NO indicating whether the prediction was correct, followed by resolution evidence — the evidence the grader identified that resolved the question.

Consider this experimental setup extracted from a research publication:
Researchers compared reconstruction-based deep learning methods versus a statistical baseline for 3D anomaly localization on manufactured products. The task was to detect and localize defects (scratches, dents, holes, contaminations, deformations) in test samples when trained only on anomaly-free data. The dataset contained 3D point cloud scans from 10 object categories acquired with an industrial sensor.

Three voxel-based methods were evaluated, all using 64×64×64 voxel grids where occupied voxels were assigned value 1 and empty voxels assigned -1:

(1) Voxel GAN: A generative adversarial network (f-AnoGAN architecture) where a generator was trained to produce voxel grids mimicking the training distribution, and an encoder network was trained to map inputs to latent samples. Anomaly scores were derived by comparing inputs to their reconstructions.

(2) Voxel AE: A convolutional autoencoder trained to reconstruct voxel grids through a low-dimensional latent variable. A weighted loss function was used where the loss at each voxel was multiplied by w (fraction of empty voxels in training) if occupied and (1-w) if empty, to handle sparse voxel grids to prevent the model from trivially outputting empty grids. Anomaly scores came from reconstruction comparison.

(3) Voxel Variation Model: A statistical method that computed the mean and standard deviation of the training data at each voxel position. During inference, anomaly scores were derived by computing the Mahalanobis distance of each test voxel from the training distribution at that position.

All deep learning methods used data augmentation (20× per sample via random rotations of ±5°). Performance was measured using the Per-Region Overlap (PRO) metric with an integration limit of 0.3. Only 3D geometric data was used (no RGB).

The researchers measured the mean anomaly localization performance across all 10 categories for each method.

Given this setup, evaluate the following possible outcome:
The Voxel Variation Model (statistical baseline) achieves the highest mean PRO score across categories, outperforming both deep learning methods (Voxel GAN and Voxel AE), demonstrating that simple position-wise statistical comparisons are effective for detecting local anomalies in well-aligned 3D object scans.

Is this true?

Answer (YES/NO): NO